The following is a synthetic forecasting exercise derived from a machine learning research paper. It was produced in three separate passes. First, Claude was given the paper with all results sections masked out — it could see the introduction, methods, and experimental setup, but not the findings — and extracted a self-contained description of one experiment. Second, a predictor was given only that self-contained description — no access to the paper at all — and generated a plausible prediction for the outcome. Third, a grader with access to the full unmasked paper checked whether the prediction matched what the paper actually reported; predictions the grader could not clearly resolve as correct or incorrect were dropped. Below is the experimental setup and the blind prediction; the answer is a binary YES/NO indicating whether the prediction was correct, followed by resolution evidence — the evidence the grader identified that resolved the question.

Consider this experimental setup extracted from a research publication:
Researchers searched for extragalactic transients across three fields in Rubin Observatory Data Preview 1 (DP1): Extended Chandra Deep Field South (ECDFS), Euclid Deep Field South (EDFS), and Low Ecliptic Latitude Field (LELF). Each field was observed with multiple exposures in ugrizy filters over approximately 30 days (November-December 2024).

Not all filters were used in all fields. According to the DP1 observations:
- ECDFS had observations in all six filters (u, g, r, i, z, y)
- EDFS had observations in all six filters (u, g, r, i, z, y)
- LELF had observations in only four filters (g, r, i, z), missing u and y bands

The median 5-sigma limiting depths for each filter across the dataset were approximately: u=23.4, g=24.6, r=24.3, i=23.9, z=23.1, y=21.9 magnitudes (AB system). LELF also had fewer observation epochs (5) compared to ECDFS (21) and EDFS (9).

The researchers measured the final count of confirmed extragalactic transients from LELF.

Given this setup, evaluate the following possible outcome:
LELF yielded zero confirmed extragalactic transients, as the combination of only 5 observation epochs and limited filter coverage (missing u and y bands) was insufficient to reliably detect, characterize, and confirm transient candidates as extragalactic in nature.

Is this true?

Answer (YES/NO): NO